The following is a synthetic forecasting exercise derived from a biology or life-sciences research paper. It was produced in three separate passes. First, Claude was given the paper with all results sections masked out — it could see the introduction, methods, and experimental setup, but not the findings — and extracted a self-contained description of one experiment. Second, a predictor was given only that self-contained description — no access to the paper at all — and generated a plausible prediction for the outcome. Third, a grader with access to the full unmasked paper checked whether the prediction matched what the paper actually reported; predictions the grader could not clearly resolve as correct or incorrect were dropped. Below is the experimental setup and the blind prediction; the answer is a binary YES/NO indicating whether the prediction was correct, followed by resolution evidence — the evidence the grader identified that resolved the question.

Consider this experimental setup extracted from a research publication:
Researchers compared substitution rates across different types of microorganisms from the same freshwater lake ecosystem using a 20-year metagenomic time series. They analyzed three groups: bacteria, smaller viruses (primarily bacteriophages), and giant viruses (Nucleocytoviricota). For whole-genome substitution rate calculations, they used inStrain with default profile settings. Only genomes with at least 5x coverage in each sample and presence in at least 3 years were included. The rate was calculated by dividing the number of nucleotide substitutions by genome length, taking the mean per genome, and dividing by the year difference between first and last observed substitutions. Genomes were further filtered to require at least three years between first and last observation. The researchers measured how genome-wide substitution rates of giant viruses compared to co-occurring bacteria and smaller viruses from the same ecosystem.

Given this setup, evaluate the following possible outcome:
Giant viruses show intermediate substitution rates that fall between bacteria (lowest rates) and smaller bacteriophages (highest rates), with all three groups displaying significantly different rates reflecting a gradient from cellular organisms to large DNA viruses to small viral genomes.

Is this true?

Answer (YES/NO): NO